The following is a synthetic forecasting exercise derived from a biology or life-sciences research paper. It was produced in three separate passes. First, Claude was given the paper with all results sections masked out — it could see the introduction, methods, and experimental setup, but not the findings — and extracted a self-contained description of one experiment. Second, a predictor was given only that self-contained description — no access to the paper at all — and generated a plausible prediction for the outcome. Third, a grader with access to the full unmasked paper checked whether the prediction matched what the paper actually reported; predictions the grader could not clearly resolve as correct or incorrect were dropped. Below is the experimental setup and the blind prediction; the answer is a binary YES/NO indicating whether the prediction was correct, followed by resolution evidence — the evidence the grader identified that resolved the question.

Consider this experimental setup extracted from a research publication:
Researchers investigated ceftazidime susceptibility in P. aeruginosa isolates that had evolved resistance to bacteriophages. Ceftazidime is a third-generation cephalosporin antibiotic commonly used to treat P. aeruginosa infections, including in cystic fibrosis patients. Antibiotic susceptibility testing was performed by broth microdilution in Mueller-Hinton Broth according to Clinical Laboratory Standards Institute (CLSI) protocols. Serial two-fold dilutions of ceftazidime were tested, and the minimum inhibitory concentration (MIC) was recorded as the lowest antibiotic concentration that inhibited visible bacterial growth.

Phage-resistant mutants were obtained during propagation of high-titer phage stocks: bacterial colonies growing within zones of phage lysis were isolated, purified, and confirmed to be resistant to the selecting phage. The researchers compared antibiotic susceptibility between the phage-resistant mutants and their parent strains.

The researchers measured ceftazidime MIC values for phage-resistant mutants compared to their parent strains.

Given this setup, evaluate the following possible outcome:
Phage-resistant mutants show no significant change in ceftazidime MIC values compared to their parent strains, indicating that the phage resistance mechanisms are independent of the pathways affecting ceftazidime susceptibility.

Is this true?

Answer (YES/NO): NO